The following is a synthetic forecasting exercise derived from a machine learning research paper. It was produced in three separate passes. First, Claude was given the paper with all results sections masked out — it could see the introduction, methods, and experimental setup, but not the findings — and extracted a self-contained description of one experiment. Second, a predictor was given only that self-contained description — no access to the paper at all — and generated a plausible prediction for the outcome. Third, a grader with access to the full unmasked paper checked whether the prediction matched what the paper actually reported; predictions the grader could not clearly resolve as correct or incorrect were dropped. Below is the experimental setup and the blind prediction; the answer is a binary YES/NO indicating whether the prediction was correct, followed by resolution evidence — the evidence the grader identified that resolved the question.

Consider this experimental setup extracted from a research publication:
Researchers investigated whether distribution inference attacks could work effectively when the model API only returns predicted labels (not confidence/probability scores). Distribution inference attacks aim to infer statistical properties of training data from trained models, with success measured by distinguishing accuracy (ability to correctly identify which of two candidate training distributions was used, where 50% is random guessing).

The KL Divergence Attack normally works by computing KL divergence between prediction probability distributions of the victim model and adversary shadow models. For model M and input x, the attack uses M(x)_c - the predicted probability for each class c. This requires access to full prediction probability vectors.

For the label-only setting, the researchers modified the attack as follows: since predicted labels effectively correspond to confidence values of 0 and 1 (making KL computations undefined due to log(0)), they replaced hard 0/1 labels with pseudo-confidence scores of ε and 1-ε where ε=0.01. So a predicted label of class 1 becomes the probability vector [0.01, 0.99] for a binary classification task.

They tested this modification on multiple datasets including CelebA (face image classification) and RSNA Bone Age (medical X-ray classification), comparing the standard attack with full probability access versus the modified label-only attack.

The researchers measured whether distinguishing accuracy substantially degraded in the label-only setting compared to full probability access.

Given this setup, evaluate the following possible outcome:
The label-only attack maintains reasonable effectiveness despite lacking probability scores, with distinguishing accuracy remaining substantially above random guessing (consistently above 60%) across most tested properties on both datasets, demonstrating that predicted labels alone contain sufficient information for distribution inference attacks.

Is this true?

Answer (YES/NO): YES